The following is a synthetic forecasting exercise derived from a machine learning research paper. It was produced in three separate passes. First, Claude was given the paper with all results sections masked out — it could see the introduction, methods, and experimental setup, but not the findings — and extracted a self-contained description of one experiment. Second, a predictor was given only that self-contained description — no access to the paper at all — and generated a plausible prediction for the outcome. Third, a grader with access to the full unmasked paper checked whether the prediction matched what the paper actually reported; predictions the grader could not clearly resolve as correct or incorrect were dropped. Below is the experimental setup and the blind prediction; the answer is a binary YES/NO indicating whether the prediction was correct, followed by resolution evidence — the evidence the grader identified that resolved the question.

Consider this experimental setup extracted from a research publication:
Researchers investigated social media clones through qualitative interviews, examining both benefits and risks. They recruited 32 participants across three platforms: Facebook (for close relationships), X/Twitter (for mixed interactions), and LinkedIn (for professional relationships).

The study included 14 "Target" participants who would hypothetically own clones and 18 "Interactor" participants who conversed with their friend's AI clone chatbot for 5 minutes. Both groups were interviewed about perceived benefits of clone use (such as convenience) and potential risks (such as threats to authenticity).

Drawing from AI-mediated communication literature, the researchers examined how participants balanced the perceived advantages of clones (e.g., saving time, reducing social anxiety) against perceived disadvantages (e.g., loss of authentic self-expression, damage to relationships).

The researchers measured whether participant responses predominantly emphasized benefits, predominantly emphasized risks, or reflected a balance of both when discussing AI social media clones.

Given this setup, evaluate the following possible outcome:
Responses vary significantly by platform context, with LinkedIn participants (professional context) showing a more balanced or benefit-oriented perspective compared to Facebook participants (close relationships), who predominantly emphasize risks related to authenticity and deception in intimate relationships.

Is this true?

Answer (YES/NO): NO